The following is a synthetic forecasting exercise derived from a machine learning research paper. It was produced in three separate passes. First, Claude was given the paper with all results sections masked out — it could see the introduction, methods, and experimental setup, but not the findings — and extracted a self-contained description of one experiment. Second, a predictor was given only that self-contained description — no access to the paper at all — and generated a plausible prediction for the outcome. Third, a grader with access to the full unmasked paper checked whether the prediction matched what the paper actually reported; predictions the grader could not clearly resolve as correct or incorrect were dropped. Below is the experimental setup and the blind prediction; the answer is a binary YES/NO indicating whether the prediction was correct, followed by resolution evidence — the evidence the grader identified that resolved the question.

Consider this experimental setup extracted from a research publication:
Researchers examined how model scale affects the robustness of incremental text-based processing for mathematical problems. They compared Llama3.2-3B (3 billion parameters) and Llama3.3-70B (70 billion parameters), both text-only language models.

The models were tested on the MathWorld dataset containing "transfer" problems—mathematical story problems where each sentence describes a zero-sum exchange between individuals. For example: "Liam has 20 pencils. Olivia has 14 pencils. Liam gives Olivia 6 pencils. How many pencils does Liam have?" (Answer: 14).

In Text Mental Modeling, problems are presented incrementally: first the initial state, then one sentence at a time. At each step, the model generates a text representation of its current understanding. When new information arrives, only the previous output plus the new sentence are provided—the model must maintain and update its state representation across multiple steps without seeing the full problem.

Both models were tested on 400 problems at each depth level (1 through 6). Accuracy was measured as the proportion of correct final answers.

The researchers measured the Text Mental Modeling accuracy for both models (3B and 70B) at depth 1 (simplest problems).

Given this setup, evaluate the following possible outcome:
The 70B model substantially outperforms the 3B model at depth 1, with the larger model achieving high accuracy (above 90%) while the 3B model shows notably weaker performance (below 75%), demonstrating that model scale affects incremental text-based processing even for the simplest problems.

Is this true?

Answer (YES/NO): NO